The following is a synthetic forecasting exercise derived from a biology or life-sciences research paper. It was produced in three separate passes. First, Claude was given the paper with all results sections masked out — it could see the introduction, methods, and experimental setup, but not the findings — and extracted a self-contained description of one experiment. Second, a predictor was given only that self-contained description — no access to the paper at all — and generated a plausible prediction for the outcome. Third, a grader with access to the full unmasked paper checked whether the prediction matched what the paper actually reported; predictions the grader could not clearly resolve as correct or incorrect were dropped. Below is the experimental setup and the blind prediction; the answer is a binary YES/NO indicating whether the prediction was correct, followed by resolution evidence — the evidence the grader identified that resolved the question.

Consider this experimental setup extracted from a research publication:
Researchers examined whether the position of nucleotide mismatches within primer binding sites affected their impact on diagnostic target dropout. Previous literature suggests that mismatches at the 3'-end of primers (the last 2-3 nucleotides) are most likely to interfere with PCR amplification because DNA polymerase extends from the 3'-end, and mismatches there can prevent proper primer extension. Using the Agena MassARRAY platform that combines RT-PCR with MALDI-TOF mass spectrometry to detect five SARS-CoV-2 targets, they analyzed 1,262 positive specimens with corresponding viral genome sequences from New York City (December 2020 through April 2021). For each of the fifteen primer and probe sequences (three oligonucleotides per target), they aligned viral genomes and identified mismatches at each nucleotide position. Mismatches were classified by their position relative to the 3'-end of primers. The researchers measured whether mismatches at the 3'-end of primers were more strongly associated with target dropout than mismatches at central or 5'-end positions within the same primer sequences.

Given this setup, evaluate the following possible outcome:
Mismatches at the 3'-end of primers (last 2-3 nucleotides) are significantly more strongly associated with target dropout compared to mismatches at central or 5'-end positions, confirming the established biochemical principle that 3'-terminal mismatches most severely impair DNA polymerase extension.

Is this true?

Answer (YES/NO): YES